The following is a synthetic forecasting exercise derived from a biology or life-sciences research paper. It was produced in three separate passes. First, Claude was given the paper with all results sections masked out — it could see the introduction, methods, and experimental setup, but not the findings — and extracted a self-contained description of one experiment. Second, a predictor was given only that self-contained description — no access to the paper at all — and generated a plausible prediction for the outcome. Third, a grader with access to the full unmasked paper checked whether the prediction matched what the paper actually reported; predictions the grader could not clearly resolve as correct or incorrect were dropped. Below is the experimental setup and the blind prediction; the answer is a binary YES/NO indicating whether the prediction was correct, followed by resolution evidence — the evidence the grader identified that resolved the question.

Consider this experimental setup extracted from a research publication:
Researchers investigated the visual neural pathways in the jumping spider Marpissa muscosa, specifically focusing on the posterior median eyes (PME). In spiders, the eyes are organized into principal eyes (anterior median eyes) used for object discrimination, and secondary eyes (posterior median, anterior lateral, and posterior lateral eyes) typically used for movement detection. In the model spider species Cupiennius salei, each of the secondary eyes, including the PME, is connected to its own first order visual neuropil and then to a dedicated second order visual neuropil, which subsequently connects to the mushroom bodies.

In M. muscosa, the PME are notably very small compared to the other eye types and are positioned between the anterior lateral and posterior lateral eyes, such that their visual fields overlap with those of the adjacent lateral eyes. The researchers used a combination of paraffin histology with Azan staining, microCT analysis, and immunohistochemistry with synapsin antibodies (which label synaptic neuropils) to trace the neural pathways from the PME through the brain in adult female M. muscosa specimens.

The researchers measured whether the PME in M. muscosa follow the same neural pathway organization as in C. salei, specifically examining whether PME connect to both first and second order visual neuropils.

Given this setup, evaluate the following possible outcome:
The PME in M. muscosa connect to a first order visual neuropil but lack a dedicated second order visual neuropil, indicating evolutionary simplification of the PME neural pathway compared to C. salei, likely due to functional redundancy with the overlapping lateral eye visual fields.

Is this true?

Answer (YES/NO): YES